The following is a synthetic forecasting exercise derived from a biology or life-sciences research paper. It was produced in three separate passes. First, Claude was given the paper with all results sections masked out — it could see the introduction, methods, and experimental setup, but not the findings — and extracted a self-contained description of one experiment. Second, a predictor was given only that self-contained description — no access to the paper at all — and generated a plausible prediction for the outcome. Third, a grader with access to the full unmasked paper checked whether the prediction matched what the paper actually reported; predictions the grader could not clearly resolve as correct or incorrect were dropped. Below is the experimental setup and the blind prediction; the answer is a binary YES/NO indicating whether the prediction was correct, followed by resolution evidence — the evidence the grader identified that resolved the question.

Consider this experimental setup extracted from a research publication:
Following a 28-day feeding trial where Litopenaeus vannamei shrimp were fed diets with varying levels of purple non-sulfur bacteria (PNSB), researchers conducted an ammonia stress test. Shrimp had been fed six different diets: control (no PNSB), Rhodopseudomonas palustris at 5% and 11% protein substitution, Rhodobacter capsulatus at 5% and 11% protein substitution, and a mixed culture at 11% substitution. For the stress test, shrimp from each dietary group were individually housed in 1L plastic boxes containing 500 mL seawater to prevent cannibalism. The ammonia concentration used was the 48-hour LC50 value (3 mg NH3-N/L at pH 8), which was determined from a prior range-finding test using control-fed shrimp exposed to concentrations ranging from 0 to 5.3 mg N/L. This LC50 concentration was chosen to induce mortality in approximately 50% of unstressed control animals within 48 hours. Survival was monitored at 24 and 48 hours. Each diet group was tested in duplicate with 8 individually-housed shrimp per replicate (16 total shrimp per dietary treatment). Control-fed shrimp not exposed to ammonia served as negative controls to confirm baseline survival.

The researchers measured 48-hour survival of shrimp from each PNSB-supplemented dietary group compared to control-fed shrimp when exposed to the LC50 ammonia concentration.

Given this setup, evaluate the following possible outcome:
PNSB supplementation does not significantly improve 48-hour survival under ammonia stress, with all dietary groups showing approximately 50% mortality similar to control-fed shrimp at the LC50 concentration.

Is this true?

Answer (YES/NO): NO